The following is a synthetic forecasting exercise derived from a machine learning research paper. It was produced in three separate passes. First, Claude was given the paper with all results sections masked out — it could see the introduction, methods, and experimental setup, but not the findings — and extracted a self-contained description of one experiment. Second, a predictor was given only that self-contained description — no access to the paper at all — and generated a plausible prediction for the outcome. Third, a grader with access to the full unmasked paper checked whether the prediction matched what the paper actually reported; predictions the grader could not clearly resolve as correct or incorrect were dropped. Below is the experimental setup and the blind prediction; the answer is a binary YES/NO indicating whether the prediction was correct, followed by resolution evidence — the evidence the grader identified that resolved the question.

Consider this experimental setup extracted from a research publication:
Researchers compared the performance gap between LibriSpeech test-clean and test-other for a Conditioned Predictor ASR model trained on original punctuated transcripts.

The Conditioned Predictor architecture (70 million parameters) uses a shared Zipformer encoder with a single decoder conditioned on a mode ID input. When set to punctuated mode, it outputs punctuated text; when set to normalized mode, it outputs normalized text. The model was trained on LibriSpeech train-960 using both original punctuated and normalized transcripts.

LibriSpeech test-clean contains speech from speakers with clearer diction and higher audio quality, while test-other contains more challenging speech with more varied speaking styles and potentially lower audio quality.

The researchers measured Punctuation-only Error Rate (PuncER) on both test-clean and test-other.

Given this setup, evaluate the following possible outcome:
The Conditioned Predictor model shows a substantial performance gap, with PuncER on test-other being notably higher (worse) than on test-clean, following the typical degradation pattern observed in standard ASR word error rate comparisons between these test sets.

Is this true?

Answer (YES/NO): NO